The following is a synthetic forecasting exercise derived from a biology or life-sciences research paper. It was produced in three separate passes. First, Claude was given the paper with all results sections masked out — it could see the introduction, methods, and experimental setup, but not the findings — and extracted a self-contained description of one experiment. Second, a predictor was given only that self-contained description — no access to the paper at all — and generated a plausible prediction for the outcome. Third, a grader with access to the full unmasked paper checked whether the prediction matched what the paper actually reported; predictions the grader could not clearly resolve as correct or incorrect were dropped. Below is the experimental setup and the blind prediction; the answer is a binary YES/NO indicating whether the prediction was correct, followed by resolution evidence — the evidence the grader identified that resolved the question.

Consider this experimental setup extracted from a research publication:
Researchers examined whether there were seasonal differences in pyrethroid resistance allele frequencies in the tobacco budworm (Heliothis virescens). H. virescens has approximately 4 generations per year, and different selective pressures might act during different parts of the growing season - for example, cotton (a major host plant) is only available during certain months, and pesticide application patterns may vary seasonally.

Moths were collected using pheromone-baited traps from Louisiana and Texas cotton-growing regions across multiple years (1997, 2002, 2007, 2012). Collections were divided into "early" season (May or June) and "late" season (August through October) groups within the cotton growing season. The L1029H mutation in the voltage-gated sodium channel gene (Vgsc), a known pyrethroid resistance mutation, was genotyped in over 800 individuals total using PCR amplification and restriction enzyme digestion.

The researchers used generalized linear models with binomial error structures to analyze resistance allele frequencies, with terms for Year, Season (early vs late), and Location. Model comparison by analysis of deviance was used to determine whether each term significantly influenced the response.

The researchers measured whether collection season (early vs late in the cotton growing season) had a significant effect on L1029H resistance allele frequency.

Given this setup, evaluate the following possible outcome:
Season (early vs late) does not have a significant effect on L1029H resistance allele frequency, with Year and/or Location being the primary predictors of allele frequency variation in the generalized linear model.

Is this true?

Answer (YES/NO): YES